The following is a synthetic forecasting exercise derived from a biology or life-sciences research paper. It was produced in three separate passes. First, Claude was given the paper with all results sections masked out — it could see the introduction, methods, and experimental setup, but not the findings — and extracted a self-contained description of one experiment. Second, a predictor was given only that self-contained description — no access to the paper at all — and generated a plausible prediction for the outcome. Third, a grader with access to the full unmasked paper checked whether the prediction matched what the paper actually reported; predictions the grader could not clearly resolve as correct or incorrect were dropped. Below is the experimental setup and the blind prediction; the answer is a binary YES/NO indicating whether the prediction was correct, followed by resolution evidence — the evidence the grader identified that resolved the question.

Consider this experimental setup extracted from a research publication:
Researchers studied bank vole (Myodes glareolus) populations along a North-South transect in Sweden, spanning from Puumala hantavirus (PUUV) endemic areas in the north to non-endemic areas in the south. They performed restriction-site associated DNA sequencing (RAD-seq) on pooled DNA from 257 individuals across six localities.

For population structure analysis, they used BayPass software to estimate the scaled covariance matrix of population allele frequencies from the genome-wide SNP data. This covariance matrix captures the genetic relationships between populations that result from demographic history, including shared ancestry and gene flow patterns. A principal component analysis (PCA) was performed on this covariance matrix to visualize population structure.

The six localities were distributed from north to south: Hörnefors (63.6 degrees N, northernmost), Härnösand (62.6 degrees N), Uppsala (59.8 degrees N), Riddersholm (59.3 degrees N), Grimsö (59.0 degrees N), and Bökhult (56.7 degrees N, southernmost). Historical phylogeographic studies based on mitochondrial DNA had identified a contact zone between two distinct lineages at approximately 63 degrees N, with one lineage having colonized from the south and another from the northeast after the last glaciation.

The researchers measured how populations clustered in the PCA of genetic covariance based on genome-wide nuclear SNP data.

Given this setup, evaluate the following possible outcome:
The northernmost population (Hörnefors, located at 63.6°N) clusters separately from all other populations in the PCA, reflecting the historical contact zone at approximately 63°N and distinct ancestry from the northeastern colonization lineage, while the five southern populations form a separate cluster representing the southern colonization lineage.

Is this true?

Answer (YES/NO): NO